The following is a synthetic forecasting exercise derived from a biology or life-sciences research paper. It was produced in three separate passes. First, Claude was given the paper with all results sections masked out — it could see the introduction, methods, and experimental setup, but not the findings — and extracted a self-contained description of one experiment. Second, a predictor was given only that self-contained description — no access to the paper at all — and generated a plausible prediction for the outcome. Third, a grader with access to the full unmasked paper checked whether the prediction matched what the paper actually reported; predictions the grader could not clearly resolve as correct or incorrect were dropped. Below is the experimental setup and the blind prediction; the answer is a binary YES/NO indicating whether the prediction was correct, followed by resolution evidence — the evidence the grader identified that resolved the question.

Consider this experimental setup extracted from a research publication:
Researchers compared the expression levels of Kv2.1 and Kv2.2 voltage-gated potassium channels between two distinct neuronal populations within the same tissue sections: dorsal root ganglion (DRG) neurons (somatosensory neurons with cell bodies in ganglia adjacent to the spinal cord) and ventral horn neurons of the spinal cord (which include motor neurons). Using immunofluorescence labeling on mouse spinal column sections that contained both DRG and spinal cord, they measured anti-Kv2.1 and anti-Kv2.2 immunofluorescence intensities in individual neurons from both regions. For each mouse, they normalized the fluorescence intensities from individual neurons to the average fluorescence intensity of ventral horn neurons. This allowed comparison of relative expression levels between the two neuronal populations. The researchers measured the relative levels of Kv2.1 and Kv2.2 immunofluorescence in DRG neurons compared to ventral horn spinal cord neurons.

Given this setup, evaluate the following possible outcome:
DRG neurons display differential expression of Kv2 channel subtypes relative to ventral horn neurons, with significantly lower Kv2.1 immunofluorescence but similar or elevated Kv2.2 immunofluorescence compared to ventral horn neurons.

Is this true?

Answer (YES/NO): NO